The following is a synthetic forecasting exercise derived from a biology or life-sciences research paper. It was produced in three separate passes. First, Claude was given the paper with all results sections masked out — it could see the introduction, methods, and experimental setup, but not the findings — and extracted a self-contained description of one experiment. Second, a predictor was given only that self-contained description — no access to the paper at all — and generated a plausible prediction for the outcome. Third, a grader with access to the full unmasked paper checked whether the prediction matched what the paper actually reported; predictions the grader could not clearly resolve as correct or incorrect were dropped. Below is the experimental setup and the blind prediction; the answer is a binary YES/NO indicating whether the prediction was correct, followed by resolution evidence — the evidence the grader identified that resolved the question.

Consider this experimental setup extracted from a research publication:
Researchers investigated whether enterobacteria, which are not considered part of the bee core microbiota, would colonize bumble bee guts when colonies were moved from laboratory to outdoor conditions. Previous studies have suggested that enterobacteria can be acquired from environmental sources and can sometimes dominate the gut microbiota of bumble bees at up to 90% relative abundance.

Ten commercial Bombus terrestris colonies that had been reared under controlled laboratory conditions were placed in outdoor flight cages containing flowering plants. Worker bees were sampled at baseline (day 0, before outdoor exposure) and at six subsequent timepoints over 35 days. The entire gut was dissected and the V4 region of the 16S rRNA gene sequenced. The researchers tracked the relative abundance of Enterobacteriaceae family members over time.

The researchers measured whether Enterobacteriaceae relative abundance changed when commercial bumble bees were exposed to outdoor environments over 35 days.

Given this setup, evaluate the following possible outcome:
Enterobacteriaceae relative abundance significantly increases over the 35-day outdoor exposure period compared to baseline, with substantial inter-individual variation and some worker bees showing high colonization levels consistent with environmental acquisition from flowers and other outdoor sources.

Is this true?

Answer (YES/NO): NO